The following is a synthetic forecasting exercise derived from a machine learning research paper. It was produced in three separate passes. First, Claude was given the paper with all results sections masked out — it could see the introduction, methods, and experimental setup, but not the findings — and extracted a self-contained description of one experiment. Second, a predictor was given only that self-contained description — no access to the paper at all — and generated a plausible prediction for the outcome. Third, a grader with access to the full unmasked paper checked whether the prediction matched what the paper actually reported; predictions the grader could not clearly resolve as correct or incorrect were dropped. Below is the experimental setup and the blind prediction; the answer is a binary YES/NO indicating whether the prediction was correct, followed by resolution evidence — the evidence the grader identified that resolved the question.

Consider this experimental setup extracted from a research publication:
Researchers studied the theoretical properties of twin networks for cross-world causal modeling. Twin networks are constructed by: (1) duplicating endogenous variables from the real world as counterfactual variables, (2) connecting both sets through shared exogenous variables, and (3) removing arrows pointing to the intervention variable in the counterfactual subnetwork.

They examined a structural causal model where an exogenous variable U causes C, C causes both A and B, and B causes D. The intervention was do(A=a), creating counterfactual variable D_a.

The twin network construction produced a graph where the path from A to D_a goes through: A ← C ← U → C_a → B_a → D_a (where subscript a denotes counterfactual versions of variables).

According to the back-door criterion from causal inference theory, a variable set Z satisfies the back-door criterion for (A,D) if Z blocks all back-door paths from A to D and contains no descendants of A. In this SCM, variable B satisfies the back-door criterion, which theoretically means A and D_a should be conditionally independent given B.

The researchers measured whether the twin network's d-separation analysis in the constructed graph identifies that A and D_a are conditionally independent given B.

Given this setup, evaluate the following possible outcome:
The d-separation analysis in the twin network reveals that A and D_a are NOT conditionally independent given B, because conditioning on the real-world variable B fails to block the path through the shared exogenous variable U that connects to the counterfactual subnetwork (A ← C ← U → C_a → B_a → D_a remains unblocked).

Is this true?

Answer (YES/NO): YES